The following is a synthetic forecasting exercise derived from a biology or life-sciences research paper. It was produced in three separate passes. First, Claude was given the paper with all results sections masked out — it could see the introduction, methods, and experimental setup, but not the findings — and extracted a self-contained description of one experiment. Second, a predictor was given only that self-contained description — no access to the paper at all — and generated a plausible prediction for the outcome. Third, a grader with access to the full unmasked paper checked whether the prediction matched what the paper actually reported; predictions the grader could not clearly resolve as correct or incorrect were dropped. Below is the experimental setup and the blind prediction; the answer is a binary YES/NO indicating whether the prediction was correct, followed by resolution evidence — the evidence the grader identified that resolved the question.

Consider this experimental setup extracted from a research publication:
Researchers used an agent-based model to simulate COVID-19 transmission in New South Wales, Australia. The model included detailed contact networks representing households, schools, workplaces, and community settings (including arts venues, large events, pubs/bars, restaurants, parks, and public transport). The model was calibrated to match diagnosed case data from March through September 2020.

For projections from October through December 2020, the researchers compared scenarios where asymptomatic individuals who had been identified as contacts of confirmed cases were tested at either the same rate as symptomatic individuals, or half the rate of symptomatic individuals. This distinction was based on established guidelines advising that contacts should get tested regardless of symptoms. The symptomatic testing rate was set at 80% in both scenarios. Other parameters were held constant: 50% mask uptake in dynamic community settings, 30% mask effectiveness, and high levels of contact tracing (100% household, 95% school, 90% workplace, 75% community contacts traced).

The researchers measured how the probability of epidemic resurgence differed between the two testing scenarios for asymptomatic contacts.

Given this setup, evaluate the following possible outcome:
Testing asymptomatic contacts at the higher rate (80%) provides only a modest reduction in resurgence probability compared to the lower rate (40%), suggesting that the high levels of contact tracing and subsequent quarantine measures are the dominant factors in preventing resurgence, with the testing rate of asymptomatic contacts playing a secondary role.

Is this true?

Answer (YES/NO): NO